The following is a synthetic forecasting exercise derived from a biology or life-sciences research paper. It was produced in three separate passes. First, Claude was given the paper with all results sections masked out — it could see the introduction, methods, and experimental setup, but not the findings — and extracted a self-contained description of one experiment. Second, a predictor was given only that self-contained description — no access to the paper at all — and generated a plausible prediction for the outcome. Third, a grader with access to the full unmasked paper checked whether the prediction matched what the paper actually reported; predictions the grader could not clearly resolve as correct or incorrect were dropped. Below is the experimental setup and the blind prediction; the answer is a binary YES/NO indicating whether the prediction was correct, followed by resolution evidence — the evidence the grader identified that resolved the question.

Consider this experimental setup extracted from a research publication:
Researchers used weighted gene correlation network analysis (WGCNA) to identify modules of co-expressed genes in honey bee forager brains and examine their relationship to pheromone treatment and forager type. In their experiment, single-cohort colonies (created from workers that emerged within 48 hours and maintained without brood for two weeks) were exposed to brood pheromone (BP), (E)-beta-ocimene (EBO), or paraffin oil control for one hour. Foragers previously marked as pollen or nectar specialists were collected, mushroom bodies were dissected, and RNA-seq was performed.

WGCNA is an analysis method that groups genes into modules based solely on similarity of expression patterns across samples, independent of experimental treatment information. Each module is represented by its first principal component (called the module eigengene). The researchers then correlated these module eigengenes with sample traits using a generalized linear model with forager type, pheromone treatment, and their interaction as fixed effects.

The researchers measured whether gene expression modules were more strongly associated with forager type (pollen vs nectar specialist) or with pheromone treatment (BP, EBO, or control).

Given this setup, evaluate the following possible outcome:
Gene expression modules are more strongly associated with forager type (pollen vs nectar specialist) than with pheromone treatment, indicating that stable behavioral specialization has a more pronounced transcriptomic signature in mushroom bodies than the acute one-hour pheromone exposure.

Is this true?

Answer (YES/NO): YES